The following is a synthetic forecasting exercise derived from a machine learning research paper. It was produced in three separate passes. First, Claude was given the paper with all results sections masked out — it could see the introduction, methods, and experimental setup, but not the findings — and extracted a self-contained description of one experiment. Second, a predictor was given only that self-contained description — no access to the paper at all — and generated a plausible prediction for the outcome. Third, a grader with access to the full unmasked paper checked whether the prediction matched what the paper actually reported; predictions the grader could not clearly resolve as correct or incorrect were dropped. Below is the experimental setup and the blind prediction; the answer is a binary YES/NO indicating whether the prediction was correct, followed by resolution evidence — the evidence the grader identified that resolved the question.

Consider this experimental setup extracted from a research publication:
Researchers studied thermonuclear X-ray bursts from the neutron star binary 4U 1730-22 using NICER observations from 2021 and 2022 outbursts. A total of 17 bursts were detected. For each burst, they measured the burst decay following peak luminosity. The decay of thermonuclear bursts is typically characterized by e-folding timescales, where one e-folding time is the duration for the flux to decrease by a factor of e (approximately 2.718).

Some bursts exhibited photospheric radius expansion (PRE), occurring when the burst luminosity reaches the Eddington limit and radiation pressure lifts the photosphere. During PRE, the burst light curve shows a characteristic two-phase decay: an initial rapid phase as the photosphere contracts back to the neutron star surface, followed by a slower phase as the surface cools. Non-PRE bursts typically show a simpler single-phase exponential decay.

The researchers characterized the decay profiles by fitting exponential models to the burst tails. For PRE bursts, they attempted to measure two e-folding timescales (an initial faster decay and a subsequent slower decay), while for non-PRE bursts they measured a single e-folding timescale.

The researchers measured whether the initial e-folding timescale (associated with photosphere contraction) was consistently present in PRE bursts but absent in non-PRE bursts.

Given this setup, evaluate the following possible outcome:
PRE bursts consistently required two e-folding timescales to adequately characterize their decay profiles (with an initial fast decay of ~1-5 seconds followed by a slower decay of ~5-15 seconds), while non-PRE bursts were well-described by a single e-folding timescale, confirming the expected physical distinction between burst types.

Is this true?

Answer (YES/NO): YES